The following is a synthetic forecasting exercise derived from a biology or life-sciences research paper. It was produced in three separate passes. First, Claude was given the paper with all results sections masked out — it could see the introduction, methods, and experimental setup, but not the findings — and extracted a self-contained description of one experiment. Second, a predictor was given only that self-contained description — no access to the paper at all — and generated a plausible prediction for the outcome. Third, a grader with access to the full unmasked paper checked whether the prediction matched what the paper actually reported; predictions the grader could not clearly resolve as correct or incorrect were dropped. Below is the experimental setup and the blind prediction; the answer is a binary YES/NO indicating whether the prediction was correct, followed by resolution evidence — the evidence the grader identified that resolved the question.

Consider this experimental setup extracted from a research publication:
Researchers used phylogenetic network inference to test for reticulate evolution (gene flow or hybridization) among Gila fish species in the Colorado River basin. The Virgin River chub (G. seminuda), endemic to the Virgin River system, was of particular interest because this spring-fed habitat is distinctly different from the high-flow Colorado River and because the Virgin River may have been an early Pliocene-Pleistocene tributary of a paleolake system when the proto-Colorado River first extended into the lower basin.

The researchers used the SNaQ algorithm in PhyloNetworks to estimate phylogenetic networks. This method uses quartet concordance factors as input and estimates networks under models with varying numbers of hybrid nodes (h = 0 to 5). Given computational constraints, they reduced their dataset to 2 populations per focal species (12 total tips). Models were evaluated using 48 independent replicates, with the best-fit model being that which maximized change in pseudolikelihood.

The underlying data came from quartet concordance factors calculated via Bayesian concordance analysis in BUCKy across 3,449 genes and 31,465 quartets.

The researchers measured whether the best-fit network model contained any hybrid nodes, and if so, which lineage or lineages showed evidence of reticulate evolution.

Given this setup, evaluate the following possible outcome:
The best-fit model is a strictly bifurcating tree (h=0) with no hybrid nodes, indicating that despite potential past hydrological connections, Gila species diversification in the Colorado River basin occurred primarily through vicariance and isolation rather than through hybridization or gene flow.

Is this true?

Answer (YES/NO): NO